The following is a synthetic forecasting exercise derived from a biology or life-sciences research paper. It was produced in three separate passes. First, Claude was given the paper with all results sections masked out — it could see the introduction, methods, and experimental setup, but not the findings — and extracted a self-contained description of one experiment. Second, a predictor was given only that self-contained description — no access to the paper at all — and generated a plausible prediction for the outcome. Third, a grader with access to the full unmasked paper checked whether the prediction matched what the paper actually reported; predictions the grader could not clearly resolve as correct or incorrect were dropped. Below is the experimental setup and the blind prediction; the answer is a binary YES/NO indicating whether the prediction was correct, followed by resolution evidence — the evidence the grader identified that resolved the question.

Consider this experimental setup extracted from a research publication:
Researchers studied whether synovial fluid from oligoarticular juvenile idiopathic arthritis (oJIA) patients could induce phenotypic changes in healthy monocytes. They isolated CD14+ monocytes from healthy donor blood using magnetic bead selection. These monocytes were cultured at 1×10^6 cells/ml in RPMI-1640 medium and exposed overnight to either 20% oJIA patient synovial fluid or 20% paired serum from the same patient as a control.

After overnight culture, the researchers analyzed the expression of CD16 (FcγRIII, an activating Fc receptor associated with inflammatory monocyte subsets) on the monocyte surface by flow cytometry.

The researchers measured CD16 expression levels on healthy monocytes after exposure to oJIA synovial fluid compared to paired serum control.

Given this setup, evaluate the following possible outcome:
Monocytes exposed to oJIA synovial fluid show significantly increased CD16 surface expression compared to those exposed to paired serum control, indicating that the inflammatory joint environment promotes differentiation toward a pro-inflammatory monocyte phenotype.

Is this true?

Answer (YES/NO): NO